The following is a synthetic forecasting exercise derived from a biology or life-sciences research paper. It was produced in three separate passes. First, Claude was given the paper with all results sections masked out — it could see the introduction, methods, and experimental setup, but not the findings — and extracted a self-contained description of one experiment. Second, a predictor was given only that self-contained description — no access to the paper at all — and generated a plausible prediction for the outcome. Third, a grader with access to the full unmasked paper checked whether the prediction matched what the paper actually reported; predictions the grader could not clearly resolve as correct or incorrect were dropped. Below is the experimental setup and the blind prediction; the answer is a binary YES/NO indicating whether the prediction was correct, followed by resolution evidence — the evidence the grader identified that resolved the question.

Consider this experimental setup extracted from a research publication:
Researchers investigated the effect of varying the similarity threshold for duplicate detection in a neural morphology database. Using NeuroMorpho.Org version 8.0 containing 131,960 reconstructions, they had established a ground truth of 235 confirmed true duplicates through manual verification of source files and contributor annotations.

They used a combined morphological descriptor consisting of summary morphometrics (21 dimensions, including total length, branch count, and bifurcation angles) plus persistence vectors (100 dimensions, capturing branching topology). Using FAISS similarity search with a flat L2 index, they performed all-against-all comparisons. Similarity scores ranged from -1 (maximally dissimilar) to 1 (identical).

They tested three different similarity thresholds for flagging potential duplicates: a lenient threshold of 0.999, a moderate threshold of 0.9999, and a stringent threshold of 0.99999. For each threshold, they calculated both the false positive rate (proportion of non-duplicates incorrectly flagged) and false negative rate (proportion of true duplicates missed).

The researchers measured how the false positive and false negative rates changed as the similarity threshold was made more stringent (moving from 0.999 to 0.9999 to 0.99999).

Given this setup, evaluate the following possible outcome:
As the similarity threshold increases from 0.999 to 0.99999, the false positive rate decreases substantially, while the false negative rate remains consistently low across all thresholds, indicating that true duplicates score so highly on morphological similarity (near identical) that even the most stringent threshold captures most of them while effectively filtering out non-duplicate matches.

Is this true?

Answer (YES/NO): NO